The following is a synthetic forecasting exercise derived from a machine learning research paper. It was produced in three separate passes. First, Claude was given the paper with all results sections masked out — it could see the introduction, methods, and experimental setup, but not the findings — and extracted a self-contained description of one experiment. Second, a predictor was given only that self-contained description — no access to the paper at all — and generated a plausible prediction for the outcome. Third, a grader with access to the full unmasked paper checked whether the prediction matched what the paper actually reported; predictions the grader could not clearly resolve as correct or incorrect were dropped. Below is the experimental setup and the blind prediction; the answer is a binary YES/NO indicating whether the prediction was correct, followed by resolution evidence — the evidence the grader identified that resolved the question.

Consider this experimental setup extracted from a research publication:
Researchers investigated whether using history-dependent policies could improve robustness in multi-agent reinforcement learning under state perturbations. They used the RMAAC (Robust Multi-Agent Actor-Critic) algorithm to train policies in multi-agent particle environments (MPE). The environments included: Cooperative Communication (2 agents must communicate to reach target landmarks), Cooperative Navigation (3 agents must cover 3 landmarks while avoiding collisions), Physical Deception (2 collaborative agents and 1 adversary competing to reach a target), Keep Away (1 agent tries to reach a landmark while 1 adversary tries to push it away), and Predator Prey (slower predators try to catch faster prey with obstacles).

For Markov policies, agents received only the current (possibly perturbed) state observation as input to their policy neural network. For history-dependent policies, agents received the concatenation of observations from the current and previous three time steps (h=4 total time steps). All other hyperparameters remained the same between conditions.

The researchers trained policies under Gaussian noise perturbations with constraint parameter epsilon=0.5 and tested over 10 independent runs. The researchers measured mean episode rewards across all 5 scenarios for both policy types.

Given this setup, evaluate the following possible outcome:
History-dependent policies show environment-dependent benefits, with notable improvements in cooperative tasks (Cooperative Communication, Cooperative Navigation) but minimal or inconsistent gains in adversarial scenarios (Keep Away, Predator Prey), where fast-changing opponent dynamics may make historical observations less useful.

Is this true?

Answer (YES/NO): NO